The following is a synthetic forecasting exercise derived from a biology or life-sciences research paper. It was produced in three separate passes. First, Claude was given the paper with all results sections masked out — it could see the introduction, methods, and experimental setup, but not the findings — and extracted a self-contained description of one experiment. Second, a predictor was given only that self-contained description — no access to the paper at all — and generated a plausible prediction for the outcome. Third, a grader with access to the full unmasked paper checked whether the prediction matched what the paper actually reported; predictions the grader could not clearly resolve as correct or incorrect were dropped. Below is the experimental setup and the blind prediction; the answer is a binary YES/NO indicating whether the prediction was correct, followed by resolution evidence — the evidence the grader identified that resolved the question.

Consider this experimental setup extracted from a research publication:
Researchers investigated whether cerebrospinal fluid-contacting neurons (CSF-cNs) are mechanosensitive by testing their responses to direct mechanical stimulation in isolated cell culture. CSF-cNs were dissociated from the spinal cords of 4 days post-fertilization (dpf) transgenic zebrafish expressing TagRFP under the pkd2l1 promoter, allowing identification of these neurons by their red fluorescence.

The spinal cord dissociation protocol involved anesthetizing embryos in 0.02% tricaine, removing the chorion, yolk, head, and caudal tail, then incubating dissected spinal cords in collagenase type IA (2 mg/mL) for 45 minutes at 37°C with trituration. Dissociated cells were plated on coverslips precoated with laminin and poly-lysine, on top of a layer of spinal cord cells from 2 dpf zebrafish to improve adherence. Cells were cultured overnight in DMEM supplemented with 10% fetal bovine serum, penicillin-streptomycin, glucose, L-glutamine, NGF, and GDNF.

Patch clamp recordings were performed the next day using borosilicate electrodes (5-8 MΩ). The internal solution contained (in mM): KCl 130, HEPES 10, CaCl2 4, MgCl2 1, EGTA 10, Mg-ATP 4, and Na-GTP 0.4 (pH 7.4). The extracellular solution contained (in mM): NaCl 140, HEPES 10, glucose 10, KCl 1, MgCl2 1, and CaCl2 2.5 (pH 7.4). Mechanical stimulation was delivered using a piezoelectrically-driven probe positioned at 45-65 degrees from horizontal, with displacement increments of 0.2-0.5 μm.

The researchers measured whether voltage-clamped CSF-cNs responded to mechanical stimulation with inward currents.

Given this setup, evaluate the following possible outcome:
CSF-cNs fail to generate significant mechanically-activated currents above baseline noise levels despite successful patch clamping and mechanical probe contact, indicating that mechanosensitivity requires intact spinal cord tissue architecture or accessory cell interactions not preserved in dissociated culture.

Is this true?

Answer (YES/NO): NO